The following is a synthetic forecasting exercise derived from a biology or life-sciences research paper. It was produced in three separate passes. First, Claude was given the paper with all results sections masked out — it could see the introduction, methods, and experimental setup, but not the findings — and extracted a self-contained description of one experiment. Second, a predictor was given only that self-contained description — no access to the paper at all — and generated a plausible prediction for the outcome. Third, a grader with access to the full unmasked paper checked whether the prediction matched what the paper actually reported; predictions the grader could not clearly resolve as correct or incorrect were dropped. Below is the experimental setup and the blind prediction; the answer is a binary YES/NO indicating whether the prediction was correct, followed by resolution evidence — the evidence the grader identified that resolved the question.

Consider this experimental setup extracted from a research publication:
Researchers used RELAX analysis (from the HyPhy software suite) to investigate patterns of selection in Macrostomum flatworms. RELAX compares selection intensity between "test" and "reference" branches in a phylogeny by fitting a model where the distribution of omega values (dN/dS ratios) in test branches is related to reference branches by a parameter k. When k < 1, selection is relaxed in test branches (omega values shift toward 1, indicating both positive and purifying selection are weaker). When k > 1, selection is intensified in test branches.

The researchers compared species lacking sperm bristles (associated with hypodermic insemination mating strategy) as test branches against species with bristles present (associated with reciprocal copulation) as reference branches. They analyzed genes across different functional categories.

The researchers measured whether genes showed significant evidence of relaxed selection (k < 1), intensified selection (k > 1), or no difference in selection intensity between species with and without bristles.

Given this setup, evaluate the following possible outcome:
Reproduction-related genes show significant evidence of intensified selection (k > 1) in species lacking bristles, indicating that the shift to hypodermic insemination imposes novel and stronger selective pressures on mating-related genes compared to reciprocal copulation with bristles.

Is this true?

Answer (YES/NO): NO